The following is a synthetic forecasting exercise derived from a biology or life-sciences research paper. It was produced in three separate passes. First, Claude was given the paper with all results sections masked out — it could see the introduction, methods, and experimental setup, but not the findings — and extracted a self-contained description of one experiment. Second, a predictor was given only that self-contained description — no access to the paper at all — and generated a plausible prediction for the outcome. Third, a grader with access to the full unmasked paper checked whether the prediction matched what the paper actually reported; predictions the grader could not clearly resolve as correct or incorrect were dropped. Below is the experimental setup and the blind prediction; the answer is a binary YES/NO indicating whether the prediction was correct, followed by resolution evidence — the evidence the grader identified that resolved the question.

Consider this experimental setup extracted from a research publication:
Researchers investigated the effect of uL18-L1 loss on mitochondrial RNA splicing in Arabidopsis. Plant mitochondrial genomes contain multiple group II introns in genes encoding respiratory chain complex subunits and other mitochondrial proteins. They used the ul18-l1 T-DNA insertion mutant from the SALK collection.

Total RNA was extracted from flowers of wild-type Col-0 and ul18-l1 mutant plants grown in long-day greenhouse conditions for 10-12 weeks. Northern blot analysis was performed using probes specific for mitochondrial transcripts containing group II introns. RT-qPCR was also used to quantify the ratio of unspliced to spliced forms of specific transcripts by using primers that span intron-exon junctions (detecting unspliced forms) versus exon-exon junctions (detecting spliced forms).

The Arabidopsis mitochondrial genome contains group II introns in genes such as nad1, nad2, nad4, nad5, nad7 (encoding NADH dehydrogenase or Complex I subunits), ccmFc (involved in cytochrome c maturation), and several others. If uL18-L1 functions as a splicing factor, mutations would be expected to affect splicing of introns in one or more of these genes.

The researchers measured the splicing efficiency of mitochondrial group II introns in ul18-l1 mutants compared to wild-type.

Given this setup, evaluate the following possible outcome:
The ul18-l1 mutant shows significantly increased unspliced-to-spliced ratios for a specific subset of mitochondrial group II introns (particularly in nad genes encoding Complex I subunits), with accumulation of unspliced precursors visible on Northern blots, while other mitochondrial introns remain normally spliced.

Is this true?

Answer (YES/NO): YES